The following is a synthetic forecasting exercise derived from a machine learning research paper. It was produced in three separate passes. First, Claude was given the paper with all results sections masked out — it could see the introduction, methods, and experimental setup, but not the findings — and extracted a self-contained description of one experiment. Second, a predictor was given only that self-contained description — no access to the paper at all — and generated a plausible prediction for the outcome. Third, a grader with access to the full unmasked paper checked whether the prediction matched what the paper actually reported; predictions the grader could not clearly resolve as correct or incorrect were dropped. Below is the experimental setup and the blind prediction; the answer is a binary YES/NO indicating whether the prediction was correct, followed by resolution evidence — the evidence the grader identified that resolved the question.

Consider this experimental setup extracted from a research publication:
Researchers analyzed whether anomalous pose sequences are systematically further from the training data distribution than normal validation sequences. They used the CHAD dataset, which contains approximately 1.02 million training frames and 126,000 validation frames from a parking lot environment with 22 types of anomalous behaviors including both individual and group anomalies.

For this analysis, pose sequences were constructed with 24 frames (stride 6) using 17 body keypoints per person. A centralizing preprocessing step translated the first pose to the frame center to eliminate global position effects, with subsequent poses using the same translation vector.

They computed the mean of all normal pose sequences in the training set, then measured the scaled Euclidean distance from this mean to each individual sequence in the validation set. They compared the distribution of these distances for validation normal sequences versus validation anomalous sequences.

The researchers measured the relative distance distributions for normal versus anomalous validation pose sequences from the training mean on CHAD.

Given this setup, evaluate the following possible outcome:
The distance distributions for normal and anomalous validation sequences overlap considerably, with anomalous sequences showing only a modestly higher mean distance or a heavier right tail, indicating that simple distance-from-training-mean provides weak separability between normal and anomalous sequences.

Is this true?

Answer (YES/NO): YES